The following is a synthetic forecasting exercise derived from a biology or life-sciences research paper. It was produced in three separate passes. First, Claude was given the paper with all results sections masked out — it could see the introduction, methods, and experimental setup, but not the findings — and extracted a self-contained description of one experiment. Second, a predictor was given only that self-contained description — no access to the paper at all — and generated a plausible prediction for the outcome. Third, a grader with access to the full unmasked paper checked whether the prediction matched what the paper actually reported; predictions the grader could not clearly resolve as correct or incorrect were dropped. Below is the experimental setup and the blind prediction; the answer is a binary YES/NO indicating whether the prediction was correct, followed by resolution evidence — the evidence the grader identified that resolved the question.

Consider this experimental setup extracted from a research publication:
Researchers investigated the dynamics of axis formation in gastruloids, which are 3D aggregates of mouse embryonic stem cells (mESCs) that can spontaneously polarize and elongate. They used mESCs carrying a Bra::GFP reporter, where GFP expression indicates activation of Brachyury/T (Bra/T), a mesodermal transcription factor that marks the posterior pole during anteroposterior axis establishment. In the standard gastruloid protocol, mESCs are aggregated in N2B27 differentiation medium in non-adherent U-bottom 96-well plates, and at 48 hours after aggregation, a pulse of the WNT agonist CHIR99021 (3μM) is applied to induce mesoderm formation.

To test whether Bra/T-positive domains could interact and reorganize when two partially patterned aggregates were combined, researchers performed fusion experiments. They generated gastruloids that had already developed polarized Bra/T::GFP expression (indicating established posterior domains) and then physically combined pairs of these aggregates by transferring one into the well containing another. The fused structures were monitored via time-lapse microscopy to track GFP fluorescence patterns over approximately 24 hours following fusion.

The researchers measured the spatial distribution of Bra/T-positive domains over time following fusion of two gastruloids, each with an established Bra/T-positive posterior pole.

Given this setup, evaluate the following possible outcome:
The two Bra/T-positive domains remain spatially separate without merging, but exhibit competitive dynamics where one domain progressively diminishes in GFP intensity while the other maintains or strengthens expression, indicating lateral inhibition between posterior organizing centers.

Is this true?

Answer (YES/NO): NO